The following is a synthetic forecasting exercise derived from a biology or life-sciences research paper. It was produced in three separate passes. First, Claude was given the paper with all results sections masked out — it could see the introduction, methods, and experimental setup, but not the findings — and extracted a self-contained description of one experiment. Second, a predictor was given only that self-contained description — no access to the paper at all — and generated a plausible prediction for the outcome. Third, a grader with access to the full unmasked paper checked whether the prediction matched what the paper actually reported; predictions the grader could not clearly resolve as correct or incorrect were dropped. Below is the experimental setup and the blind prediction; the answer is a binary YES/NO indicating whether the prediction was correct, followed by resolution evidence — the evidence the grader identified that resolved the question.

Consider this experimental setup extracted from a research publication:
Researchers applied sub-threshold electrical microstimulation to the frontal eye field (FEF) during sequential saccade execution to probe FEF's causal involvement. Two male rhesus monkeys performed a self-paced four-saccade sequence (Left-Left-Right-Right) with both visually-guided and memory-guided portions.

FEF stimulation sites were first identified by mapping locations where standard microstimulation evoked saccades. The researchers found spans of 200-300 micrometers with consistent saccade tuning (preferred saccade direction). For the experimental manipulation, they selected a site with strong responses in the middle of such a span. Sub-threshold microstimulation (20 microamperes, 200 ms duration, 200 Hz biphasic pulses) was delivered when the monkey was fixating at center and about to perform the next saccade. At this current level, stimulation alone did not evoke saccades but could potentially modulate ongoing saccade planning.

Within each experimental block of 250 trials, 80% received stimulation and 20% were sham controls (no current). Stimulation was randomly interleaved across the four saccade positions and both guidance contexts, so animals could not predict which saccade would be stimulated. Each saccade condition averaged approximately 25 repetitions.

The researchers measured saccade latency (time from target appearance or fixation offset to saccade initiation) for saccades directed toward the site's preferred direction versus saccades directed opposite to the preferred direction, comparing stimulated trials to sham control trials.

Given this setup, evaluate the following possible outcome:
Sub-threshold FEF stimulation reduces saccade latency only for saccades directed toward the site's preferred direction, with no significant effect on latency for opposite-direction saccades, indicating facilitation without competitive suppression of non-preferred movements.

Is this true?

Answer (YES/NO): NO